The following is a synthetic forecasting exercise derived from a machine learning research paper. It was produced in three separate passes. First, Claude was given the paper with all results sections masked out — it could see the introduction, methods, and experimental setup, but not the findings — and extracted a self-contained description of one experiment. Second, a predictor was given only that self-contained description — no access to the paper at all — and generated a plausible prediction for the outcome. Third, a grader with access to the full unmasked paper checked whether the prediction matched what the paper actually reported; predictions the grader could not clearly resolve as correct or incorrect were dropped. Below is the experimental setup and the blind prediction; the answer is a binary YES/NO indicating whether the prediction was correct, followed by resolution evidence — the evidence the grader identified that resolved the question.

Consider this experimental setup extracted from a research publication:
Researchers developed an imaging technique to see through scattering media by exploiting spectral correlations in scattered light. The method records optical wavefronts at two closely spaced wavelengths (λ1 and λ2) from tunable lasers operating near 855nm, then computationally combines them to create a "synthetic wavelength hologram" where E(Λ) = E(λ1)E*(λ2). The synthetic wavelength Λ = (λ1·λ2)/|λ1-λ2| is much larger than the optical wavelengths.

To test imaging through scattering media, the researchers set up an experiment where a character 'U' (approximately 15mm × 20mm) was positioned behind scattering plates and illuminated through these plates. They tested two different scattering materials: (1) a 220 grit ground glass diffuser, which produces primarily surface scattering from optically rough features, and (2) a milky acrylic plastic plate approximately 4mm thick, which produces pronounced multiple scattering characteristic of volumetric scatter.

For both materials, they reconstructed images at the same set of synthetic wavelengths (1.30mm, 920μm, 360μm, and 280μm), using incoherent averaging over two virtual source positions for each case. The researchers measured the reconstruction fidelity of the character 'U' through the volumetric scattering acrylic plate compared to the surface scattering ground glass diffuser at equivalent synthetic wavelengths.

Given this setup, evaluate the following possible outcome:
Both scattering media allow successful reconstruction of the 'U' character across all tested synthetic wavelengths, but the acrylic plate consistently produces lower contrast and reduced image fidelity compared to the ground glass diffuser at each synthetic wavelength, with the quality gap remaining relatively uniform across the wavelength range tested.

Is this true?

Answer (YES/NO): NO